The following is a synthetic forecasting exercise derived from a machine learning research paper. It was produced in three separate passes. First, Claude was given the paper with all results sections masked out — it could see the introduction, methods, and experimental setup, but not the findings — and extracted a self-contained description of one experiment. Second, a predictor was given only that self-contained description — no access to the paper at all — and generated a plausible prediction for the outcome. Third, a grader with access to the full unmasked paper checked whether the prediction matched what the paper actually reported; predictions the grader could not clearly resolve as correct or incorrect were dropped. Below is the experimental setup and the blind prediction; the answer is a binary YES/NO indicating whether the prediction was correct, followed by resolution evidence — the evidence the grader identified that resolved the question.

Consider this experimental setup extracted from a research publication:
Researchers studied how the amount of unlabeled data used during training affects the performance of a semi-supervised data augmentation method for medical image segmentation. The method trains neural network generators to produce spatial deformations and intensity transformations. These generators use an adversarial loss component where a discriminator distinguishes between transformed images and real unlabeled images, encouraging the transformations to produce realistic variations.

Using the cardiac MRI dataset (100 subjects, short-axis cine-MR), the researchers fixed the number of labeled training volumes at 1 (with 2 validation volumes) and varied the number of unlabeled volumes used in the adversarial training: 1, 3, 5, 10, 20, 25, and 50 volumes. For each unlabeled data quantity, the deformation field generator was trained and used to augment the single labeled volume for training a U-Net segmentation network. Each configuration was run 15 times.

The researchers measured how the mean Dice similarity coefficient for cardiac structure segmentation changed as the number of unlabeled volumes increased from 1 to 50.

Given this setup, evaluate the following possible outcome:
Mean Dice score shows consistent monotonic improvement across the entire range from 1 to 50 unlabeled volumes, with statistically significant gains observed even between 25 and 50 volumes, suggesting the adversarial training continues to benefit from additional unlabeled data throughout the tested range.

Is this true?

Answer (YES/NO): NO